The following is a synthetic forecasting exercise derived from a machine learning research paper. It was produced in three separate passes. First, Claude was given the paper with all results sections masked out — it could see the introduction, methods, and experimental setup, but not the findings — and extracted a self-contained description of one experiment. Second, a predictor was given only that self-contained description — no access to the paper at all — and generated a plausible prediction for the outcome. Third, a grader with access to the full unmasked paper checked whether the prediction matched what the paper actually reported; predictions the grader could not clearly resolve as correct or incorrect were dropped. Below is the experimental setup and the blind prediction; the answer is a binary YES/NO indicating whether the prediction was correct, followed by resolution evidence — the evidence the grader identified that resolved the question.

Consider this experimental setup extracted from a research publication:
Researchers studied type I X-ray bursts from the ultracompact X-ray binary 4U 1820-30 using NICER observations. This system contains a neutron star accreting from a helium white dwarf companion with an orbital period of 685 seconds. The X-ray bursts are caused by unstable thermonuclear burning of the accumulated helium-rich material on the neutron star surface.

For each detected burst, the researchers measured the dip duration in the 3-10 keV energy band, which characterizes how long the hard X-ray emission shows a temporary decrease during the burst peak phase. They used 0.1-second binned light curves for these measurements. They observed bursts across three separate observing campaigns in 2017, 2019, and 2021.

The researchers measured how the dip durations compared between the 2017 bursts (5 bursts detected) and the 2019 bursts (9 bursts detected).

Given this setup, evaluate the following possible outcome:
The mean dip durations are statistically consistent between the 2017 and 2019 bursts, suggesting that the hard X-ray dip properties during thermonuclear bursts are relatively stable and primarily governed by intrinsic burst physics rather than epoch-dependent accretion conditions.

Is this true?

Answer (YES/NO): NO